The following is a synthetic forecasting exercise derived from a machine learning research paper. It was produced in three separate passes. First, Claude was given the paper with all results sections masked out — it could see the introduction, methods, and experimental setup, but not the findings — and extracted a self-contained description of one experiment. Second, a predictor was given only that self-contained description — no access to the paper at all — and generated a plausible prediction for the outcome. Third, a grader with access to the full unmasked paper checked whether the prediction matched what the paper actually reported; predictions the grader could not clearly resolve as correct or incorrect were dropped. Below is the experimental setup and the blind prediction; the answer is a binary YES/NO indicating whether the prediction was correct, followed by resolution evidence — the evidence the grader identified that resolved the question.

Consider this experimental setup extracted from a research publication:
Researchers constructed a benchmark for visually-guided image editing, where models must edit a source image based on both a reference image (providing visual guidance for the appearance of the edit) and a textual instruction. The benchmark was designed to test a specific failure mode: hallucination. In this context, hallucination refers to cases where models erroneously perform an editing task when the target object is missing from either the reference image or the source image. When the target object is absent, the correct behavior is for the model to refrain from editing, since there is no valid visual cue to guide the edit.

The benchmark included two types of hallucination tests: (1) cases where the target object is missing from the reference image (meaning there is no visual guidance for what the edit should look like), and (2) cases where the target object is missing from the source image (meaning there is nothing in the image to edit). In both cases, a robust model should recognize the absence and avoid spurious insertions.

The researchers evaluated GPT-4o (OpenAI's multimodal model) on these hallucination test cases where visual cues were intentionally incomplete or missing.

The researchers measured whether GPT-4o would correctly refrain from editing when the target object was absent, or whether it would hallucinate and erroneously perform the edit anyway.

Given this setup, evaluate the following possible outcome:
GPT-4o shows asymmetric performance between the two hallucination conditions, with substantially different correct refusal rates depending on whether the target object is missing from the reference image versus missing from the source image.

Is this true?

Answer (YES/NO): NO